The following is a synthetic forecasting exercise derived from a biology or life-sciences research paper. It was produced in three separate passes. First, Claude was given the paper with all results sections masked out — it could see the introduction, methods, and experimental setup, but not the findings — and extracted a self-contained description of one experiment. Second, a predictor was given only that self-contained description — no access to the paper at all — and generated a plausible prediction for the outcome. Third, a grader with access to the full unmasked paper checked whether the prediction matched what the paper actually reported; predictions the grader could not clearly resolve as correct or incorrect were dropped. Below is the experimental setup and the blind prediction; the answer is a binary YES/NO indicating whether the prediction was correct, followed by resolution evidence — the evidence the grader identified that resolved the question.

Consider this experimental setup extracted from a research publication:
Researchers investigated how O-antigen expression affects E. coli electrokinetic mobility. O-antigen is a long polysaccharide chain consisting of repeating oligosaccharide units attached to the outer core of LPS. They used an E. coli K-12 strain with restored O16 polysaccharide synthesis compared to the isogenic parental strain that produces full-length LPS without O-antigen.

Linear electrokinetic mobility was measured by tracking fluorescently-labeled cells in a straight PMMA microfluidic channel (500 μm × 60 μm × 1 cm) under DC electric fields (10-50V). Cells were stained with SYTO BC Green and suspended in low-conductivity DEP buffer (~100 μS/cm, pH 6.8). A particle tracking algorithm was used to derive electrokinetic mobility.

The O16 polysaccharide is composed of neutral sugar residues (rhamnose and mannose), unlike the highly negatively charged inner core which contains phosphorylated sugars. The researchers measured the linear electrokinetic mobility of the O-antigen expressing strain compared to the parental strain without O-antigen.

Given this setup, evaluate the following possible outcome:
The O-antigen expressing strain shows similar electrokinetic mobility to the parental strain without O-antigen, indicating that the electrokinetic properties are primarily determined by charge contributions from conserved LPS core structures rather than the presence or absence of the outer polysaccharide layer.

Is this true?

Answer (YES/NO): NO